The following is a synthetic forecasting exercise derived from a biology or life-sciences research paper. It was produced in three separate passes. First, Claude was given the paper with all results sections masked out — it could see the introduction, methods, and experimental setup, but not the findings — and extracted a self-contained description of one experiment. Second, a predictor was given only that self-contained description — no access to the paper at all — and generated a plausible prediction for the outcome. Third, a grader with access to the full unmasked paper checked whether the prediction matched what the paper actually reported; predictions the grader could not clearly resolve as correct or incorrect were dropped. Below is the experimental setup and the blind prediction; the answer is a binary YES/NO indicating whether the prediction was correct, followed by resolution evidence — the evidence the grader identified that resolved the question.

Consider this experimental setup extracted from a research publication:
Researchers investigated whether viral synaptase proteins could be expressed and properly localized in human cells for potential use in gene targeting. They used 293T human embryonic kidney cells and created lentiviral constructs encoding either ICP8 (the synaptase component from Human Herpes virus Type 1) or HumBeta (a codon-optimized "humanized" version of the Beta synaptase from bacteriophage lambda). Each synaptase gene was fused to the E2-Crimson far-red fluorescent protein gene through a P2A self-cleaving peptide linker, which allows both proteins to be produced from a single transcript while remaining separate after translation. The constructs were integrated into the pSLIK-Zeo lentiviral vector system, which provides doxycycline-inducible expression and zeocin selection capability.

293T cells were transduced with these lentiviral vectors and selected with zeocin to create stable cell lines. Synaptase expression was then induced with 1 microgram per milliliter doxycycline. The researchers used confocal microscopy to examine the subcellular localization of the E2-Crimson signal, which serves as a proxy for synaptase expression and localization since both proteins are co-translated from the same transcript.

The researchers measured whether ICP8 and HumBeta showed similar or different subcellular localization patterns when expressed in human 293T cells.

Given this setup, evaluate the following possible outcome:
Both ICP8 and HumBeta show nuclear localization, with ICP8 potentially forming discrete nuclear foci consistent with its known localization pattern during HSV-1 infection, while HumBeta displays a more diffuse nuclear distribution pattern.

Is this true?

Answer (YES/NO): NO